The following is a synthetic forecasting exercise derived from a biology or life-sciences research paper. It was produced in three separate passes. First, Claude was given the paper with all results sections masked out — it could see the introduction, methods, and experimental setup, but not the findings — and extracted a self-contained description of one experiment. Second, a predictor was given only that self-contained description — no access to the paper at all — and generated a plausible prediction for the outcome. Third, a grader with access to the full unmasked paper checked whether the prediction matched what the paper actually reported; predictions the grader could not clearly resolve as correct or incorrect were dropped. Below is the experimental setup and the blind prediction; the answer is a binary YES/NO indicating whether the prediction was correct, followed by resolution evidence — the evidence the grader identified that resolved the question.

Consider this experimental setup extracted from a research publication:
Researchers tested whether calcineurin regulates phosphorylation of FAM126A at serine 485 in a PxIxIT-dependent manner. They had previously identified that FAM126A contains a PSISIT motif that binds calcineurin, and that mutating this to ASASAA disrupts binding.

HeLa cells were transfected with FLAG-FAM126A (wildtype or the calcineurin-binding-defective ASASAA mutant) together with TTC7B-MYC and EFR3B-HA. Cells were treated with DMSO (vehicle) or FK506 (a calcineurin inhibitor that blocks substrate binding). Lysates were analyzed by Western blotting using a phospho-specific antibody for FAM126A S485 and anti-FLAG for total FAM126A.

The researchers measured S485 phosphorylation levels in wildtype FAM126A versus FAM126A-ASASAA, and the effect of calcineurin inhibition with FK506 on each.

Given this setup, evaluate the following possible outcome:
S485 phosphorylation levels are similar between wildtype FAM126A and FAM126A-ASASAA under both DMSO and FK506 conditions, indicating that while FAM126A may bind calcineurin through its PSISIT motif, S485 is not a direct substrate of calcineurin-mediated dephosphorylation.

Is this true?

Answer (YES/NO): NO